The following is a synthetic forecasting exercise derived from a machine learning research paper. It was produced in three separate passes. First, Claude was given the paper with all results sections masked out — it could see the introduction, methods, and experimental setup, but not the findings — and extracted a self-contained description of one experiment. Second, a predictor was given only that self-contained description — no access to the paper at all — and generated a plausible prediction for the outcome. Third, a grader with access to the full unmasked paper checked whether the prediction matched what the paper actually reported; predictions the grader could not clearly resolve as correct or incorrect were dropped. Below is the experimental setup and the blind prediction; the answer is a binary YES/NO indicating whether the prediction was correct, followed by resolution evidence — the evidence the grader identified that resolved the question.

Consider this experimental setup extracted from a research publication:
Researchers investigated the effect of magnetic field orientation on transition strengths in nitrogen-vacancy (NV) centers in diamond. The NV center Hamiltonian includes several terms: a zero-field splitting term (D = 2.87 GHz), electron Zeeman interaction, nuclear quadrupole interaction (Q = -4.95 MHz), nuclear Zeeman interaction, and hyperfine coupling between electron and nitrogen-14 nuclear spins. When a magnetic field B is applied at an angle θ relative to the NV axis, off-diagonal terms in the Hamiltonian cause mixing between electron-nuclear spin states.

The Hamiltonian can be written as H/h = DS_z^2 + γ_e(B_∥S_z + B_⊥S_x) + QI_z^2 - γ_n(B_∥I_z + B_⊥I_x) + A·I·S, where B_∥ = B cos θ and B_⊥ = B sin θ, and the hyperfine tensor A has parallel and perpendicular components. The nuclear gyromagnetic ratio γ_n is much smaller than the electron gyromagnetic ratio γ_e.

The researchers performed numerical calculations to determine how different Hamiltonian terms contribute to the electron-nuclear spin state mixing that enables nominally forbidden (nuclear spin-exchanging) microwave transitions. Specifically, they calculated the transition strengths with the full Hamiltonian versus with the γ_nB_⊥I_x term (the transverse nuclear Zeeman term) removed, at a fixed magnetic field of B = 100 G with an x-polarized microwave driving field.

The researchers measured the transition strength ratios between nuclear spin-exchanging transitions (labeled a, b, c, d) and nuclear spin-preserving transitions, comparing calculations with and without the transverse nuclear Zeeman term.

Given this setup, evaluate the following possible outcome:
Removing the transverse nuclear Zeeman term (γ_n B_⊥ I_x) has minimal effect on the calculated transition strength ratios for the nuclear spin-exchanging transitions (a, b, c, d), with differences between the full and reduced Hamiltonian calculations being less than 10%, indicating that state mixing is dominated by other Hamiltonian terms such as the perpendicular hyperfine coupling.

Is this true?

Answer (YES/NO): YES